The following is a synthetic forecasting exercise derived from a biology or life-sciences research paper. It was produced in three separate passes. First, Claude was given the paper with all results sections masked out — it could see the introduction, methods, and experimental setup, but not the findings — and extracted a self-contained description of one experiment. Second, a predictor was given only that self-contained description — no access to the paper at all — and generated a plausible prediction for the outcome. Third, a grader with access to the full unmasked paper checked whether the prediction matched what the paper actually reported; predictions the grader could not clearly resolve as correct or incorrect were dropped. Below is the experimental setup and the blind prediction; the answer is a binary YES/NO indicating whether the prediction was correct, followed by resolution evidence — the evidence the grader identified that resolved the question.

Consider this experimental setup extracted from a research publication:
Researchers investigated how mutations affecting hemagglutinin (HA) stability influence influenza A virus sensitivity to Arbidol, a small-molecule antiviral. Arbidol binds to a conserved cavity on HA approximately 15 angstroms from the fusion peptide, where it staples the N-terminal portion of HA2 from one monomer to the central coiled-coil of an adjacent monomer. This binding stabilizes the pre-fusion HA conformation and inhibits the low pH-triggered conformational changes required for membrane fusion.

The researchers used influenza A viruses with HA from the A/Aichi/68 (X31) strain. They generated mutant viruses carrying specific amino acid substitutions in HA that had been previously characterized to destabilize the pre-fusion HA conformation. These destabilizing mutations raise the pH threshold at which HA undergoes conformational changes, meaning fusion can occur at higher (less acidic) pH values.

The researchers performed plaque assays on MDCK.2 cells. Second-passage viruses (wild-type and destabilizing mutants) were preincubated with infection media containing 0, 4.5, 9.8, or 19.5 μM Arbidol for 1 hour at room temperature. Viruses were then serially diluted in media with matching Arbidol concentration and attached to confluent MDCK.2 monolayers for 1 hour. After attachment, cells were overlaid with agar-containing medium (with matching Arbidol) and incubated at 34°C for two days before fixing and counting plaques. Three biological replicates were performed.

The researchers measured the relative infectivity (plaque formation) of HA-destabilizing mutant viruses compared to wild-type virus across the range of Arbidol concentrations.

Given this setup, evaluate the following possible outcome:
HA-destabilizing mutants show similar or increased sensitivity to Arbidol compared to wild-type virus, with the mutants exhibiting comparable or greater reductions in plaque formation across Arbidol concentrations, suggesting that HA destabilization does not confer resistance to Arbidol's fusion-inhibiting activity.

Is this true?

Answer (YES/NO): NO